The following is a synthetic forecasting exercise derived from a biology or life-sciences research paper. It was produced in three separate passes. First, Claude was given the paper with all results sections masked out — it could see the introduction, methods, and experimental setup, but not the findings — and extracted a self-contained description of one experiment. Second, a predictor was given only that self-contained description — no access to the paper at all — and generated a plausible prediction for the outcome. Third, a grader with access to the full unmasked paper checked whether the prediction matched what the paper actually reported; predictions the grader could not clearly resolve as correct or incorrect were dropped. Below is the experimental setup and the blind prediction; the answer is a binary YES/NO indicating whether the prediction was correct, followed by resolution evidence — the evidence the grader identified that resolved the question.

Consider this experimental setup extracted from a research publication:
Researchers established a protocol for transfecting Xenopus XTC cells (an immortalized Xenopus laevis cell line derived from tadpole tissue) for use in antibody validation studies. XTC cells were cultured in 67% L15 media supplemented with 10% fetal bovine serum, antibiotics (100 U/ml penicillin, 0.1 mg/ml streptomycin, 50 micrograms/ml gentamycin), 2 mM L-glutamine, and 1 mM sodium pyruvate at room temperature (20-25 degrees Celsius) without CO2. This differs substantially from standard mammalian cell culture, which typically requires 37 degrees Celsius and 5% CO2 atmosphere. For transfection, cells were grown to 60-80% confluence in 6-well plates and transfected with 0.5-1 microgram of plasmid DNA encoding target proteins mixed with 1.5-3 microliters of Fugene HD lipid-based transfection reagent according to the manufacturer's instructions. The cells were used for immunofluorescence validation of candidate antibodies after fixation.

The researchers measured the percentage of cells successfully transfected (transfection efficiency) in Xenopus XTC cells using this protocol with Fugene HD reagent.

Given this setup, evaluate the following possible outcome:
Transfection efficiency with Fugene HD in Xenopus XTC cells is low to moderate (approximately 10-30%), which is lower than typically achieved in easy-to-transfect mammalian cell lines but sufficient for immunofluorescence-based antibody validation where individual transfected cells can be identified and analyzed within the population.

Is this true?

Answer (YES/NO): NO